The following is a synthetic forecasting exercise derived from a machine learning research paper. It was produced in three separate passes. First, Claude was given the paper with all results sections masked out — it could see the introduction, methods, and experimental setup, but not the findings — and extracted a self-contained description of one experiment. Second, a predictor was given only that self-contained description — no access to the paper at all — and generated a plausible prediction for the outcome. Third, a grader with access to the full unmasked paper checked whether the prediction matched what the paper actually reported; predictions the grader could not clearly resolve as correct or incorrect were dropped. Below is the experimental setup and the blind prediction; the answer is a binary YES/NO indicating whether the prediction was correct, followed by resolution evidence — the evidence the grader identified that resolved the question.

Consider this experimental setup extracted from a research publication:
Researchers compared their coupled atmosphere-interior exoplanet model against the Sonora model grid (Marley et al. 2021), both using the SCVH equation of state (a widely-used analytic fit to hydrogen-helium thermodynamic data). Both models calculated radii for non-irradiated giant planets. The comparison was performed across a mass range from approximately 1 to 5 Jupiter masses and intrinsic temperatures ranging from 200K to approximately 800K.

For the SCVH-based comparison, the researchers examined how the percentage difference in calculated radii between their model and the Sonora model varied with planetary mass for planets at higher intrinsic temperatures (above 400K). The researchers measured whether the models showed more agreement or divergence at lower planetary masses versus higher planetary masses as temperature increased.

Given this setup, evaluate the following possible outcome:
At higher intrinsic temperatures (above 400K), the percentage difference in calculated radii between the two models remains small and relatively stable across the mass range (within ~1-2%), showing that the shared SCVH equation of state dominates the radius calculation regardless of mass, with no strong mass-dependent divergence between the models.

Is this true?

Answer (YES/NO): NO